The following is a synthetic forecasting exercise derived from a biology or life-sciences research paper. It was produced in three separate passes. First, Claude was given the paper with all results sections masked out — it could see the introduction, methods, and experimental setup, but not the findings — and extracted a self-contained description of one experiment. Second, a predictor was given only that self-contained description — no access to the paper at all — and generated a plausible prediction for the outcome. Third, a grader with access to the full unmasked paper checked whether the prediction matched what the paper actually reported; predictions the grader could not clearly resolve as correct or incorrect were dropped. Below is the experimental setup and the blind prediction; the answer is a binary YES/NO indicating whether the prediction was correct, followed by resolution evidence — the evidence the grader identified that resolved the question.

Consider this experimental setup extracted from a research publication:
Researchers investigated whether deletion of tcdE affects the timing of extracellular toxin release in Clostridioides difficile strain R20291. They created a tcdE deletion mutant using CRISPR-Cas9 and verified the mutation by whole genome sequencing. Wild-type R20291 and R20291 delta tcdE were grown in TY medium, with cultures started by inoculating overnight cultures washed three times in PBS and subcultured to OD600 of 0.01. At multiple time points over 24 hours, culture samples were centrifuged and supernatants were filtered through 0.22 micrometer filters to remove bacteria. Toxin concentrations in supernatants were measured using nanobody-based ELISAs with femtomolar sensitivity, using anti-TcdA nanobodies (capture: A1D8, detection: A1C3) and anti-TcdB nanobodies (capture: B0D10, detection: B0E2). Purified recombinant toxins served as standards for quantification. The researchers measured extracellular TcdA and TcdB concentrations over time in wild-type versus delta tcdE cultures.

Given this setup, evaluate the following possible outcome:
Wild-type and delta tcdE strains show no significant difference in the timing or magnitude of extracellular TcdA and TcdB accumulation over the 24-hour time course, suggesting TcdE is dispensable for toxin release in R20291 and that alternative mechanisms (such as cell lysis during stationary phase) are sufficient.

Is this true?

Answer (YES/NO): NO